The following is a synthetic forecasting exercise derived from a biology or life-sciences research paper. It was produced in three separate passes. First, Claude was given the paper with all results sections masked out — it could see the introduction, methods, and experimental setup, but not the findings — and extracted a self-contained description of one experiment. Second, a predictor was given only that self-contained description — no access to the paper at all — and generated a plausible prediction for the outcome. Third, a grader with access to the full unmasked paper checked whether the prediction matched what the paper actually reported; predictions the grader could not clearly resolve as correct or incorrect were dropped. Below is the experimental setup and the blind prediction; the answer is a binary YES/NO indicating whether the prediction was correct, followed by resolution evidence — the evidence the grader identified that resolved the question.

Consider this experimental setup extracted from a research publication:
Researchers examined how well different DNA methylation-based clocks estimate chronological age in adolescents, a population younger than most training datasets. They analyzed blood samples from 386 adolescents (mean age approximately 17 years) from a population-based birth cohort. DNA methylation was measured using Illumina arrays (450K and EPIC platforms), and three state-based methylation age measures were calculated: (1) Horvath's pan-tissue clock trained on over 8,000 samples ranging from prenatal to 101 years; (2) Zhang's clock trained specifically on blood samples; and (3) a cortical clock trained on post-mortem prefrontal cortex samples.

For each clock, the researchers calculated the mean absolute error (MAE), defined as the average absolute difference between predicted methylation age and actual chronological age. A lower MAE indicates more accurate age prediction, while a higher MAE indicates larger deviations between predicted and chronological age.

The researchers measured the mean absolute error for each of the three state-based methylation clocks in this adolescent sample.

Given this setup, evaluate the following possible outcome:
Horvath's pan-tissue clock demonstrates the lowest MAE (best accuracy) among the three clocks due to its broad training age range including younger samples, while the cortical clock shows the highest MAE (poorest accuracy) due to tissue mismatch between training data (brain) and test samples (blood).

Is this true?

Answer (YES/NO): NO